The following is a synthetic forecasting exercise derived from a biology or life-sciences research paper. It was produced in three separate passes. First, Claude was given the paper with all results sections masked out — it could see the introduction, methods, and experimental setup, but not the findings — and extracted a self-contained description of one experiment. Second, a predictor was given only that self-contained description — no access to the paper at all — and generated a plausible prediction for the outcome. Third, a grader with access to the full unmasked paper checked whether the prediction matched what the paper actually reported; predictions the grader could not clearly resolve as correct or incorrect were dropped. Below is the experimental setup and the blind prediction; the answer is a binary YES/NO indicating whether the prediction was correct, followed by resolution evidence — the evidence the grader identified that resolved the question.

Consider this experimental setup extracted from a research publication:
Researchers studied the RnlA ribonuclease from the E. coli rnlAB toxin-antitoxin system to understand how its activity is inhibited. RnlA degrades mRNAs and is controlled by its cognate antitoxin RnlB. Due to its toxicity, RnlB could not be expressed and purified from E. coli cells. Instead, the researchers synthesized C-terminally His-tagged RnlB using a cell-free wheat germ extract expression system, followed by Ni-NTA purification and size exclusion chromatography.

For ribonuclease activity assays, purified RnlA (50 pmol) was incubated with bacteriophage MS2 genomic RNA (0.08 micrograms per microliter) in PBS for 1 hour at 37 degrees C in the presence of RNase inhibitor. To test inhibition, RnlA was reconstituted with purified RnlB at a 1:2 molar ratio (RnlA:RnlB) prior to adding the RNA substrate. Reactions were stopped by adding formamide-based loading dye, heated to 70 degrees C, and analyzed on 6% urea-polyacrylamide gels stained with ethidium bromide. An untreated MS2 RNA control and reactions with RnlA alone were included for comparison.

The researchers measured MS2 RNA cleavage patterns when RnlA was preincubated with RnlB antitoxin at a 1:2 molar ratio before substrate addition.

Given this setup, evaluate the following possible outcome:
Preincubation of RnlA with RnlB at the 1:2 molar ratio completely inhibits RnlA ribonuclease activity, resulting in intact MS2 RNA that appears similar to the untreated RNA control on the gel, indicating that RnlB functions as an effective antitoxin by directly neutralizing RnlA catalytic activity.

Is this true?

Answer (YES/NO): YES